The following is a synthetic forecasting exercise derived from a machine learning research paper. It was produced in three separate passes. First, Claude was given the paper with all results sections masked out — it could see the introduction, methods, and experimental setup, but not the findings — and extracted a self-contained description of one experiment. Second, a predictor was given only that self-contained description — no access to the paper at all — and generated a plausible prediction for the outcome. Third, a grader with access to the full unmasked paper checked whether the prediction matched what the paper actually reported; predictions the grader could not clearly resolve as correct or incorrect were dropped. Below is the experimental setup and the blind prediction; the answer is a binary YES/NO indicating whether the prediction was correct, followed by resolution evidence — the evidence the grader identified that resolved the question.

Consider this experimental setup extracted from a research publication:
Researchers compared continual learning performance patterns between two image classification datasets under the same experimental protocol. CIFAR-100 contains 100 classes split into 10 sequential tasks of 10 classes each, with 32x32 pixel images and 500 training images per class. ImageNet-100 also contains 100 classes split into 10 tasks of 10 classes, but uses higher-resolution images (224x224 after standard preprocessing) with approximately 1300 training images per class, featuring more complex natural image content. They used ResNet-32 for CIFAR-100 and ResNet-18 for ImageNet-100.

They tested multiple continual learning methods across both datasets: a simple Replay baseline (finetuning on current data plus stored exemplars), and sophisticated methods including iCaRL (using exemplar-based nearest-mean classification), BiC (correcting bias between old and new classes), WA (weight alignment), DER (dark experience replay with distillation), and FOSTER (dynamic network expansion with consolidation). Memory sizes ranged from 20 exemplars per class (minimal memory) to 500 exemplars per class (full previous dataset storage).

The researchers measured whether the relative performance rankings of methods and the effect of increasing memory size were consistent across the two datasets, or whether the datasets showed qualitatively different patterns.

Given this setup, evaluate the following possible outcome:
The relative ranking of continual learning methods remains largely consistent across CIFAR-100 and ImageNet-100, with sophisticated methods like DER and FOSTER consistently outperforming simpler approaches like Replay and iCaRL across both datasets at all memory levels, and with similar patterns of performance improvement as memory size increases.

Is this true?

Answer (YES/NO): NO